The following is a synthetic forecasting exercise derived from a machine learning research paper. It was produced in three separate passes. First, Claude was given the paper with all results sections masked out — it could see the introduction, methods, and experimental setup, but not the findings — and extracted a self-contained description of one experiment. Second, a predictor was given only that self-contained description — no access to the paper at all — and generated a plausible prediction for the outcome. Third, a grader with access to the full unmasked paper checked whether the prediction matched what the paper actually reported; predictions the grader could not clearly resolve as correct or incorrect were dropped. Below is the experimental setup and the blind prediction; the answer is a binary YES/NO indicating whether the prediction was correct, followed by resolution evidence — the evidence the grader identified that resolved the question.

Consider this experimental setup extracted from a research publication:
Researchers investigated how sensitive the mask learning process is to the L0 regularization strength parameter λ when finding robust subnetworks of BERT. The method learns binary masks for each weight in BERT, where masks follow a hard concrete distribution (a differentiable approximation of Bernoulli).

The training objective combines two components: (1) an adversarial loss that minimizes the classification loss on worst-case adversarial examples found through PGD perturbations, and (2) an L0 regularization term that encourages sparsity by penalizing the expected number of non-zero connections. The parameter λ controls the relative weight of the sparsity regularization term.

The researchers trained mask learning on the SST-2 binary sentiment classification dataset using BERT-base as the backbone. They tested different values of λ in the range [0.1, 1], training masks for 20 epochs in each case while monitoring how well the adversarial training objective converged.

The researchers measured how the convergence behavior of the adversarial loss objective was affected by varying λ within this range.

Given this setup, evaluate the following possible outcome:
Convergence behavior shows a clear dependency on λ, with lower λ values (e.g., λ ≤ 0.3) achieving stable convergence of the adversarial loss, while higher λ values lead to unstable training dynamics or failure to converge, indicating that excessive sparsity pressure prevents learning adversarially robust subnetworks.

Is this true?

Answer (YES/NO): NO